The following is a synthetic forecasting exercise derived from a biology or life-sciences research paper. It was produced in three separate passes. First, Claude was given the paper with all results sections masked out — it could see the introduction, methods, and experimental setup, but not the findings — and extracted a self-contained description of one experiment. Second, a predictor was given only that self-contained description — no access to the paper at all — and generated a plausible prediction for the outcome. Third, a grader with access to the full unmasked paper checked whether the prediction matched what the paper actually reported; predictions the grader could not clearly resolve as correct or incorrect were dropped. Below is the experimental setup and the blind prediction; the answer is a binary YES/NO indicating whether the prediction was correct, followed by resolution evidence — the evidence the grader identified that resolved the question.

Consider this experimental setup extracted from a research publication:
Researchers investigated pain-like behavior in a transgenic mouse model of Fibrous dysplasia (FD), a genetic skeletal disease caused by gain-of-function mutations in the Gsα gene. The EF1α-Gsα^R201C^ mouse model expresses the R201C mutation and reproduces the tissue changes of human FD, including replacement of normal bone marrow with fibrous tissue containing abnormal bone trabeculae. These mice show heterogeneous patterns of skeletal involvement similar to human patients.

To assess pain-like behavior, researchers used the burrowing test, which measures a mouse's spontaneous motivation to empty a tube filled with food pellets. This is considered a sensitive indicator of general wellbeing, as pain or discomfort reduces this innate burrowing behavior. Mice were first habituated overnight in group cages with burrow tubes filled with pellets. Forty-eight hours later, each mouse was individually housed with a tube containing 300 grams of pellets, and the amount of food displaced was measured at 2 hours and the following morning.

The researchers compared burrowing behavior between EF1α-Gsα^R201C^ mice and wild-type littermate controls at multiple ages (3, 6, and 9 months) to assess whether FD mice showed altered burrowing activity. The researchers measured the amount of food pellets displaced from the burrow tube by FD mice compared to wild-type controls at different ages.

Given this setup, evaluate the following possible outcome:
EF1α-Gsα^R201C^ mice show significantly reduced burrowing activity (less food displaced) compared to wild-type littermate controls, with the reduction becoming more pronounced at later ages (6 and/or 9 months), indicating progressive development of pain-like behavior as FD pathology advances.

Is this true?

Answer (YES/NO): NO